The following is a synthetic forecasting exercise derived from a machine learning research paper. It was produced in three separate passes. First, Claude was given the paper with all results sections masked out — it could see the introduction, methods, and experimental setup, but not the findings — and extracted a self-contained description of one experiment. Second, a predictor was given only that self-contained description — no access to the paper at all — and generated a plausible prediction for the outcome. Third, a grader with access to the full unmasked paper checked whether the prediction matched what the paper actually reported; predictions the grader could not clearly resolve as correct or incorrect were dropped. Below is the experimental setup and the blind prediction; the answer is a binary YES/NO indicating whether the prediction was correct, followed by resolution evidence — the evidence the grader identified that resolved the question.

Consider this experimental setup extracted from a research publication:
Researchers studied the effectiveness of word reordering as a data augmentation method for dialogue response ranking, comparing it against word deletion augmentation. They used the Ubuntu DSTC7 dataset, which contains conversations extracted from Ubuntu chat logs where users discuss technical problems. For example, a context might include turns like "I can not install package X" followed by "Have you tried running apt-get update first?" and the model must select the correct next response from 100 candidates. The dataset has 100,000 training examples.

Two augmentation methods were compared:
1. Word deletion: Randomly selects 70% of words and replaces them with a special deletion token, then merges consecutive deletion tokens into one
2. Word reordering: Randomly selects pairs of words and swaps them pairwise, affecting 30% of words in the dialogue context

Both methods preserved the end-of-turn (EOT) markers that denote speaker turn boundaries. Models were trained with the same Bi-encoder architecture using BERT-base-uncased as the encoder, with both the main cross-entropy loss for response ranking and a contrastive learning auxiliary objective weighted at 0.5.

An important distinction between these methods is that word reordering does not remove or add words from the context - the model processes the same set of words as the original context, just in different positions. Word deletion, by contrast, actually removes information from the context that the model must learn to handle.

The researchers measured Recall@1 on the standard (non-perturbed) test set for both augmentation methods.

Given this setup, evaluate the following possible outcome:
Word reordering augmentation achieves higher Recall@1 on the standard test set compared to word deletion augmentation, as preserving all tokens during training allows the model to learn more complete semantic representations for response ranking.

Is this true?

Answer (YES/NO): NO